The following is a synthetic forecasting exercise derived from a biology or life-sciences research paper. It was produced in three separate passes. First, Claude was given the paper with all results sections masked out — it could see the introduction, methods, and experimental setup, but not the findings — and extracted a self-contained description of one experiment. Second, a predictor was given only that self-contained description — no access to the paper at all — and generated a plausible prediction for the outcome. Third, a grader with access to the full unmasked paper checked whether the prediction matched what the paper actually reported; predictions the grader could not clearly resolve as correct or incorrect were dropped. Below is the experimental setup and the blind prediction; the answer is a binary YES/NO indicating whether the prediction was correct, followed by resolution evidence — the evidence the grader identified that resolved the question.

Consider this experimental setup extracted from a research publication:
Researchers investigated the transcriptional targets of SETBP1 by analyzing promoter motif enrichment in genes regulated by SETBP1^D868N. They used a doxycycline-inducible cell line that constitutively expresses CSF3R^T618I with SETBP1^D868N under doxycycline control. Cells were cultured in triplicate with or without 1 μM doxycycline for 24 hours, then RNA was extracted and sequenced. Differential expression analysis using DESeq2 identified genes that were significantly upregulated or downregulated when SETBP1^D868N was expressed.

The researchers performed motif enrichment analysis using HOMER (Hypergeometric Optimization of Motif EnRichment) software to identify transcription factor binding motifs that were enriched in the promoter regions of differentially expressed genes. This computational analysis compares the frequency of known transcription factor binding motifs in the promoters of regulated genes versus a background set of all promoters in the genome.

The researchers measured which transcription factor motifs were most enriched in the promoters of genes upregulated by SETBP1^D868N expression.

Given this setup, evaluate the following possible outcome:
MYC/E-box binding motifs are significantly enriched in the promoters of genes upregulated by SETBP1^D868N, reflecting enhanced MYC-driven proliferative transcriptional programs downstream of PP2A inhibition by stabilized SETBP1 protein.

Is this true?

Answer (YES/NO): YES